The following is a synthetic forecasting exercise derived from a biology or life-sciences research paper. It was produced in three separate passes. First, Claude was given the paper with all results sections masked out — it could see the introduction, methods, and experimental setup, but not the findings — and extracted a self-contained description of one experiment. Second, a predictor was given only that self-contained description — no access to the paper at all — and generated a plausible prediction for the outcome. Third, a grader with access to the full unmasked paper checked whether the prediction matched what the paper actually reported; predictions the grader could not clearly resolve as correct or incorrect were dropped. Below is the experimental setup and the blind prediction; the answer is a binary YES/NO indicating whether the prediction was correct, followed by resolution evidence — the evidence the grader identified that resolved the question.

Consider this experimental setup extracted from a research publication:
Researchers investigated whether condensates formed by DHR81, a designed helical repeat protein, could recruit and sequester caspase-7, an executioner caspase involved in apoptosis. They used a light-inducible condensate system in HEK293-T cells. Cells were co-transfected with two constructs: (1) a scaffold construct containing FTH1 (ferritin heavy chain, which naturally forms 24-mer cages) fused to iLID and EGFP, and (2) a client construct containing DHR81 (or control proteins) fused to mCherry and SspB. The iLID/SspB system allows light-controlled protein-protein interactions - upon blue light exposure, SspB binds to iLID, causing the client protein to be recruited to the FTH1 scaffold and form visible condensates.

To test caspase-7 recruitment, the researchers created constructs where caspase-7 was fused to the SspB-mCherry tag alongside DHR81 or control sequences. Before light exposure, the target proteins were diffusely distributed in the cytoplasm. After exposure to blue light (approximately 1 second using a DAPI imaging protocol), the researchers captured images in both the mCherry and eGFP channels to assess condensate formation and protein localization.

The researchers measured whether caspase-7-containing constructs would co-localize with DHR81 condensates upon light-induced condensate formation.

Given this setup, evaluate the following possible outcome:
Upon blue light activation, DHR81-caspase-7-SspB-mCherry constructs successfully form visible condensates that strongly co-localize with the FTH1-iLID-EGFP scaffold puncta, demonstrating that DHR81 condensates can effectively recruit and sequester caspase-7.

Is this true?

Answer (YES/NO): YES